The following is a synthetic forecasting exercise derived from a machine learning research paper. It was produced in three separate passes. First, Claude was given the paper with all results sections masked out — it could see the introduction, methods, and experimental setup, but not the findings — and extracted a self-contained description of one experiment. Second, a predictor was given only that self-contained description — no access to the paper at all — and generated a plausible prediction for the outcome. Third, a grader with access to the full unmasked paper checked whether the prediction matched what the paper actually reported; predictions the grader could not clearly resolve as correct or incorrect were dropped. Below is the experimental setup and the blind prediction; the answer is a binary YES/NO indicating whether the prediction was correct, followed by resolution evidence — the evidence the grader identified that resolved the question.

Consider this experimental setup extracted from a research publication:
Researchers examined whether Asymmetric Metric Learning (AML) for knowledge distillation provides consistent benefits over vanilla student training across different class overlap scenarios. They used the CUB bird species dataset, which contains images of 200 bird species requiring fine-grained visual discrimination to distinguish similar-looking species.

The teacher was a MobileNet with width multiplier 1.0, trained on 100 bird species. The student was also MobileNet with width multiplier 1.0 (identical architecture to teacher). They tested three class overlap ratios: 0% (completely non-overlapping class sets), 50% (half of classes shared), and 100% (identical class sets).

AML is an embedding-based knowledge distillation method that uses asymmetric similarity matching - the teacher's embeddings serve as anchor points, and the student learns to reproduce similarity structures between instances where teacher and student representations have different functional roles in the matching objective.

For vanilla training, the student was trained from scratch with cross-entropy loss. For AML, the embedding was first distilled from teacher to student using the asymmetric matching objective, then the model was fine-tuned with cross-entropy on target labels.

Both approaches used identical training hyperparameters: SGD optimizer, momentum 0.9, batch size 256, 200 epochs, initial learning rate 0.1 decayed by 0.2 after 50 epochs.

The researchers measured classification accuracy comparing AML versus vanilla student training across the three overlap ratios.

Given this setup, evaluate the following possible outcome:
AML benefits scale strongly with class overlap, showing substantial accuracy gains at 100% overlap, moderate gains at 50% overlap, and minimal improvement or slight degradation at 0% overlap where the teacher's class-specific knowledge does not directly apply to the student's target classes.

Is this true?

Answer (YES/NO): NO